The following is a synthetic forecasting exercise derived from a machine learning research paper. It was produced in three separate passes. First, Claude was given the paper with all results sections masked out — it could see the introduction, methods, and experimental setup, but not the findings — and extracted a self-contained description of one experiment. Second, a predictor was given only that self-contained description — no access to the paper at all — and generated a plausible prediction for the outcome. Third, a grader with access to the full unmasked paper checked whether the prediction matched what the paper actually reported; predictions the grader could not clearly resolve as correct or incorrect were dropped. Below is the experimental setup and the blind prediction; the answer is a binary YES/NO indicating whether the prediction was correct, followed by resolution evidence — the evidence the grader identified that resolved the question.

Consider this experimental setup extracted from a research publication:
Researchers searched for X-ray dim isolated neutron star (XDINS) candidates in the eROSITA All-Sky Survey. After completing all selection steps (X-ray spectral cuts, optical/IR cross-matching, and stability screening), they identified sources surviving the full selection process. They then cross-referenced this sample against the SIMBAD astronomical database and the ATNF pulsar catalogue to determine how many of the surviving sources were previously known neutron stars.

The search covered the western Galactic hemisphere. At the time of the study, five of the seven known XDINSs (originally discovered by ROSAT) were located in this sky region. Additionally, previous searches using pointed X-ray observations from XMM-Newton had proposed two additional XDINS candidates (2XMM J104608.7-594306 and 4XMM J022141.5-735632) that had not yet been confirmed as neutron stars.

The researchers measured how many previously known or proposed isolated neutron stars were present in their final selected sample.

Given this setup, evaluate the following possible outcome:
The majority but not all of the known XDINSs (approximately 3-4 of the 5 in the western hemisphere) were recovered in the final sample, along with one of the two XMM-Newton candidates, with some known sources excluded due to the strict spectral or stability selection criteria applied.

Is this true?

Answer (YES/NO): NO